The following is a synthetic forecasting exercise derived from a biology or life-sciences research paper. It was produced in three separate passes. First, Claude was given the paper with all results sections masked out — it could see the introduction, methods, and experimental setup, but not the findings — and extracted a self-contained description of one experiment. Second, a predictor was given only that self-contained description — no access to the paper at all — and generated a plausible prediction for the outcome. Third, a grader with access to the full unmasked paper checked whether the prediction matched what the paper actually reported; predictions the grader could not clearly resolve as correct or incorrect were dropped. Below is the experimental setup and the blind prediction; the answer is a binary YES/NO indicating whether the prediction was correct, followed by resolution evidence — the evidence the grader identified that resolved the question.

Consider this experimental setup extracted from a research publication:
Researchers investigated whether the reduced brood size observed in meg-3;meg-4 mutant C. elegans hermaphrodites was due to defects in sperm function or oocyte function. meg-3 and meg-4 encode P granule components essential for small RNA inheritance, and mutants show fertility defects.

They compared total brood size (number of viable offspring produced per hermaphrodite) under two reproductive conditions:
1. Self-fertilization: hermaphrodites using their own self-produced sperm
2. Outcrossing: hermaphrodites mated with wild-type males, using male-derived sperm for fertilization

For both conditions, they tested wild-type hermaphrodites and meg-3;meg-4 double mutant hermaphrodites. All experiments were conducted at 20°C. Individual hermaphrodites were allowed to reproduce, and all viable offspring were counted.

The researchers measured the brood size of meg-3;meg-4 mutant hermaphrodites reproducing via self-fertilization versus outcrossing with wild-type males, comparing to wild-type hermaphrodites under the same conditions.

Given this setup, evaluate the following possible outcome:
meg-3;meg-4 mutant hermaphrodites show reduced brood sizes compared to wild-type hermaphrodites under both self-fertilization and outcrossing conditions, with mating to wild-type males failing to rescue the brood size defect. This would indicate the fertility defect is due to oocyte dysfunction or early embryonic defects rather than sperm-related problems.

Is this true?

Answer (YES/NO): NO